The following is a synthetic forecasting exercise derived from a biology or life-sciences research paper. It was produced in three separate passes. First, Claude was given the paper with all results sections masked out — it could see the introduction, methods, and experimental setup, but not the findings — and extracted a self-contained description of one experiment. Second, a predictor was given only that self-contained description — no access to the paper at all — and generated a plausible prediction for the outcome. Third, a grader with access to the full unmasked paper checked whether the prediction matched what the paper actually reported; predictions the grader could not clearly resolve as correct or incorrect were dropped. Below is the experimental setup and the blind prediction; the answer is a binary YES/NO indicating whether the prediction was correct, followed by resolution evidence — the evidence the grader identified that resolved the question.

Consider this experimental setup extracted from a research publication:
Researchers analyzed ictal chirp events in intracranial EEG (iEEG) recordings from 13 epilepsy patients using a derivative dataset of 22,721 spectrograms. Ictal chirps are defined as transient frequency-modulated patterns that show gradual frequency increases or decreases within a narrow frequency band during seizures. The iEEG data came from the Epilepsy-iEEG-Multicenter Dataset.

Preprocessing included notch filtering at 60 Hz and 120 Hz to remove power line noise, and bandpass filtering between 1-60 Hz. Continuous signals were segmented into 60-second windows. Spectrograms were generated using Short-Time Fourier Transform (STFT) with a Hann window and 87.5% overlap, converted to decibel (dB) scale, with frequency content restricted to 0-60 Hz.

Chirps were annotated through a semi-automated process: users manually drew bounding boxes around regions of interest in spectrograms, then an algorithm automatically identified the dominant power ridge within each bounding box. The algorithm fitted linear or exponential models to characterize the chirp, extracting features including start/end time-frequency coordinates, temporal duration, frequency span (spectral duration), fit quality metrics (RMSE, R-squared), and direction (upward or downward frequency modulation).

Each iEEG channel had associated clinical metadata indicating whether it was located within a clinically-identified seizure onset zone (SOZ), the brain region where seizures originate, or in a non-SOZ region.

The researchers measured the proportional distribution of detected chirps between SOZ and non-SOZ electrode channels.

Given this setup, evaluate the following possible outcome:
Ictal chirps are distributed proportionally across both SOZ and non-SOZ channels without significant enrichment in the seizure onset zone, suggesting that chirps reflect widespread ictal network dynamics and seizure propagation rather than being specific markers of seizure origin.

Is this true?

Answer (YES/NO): NO